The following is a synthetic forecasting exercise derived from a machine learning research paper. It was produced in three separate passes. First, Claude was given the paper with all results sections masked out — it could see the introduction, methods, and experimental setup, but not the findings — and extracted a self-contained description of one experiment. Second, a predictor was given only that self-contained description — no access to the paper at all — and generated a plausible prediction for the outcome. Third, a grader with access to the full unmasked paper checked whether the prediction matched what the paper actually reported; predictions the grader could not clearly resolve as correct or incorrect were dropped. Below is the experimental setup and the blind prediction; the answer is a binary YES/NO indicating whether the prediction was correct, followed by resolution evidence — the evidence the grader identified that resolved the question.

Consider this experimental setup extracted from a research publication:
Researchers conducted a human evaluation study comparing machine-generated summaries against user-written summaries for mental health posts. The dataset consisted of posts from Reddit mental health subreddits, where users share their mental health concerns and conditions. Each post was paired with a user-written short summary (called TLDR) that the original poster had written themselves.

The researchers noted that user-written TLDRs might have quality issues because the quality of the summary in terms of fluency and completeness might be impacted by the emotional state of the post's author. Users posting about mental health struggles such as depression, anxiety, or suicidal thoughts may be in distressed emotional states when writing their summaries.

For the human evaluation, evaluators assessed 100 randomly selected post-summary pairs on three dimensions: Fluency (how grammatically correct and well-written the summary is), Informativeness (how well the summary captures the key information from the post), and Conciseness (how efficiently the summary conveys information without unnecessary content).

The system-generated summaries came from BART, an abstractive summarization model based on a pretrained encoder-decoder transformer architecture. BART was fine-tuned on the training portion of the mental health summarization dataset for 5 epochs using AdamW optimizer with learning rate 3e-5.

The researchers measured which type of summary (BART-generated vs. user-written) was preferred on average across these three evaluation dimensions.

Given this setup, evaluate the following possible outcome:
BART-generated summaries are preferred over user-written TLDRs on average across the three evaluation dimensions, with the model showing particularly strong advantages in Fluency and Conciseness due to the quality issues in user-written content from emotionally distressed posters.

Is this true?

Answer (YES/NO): YES